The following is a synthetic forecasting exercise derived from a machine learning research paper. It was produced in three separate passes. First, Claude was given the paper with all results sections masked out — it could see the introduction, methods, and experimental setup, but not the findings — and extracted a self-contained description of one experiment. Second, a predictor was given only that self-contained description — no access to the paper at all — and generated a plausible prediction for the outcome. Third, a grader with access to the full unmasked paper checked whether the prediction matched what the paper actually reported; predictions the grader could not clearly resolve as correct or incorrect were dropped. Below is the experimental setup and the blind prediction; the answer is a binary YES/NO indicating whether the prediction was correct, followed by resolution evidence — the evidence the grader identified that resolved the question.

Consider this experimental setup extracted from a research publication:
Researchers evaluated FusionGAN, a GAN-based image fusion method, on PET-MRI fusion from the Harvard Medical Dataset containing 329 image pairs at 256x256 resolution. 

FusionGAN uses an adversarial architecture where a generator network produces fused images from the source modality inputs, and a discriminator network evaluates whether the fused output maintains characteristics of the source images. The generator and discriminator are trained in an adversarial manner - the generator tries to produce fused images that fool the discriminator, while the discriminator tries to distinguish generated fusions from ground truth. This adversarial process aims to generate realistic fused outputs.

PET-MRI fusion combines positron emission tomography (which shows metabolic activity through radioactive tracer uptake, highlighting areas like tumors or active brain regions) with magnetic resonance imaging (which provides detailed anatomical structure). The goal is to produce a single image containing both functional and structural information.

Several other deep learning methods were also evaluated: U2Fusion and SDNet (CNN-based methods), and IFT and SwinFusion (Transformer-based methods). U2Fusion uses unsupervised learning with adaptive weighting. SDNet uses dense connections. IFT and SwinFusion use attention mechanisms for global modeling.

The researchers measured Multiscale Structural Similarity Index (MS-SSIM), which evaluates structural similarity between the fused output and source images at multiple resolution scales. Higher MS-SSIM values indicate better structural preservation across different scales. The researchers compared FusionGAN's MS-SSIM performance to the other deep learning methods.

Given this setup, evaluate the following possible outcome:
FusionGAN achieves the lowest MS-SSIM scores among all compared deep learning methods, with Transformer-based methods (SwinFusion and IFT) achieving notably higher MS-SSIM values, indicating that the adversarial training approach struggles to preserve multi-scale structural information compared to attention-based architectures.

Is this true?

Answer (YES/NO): YES